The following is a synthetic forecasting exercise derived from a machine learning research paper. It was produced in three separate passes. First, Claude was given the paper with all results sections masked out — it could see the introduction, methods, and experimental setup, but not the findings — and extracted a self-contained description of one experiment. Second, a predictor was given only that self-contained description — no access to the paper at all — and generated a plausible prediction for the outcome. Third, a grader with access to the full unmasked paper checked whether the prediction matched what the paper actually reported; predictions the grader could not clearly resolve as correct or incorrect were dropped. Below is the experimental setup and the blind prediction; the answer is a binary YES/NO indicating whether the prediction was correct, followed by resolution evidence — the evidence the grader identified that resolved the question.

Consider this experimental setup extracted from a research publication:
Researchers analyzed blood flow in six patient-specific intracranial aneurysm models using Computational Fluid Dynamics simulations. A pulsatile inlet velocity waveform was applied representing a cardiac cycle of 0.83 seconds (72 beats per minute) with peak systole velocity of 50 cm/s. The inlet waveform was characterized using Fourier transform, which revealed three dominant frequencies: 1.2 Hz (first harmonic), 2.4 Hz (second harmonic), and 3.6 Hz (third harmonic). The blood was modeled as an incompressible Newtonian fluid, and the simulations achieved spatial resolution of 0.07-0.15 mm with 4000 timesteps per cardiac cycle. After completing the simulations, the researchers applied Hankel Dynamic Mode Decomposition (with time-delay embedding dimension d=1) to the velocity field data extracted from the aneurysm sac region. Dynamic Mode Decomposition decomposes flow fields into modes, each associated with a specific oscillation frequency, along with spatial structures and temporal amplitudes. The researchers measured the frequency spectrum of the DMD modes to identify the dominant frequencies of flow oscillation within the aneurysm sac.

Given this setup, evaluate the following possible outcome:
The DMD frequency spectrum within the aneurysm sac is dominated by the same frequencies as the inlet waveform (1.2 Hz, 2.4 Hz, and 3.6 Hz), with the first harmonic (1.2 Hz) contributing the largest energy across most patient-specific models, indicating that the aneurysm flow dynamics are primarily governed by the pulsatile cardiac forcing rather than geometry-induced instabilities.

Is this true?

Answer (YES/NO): NO